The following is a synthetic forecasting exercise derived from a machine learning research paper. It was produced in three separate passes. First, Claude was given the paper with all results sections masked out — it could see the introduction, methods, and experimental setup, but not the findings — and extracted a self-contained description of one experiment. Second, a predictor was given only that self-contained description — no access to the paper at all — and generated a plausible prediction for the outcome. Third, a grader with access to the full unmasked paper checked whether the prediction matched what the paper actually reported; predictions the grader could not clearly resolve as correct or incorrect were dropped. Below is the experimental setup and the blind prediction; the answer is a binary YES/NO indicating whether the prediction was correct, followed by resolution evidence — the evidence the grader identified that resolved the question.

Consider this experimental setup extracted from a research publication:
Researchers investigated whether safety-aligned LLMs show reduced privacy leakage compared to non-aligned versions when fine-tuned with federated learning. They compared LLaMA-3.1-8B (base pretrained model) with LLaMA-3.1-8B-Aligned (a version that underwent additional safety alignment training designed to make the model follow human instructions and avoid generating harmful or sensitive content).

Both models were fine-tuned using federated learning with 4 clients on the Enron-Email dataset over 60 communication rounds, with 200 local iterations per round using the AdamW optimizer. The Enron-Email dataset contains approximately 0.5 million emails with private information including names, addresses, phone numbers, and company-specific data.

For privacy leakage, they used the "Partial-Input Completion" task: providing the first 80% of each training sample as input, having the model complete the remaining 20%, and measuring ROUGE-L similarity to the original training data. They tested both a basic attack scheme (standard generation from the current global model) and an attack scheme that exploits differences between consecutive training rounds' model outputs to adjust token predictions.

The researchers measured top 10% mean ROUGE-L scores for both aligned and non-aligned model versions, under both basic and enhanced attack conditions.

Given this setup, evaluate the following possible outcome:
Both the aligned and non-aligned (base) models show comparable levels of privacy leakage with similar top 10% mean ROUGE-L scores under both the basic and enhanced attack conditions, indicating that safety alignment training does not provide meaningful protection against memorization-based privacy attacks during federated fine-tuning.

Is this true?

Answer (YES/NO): NO